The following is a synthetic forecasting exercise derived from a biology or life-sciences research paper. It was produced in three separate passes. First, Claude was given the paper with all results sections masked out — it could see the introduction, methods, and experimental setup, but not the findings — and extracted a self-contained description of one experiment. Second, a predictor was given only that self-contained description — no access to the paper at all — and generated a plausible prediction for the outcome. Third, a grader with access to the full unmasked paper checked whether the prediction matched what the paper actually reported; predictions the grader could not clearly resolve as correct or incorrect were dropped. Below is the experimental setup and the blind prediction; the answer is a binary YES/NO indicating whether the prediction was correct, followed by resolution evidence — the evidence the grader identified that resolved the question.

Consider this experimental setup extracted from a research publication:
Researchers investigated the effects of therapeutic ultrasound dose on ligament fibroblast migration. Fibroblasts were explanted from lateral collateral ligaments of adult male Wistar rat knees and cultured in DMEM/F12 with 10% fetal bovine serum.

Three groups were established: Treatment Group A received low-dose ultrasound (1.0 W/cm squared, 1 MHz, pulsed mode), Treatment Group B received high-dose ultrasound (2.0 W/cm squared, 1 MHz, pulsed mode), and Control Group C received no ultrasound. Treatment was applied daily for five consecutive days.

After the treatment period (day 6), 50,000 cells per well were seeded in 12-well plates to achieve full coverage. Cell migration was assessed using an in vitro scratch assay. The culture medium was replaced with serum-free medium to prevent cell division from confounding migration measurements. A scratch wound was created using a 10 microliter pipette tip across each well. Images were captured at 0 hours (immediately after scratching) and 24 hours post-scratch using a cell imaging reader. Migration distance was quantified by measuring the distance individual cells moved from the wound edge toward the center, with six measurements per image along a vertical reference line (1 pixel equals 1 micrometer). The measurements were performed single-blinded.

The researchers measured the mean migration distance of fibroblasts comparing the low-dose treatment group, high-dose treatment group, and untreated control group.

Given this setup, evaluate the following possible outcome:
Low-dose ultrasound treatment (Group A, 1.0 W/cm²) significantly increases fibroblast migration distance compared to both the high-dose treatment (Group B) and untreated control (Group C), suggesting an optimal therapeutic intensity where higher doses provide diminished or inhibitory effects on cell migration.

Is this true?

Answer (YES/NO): YES